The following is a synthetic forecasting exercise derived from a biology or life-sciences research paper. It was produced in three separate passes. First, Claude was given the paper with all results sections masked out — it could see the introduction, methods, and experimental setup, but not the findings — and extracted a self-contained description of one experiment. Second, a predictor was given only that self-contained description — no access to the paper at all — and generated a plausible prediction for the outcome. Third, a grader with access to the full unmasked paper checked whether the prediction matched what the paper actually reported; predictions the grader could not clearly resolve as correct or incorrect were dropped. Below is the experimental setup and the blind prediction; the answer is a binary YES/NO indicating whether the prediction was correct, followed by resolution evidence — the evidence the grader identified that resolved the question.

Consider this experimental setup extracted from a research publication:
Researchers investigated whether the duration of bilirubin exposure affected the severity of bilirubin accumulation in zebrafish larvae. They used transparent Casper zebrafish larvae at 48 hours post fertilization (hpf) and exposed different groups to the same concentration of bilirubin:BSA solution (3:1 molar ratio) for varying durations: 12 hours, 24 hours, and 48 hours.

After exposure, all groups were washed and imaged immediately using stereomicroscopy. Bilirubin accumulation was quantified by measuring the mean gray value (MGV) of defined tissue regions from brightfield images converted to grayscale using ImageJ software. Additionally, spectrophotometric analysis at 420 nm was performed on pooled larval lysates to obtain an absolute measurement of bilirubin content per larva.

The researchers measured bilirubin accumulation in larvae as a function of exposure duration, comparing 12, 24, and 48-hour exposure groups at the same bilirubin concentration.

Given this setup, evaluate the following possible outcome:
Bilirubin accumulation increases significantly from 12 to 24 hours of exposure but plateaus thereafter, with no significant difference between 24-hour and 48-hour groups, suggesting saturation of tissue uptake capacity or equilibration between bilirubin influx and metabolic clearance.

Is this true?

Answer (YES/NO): NO